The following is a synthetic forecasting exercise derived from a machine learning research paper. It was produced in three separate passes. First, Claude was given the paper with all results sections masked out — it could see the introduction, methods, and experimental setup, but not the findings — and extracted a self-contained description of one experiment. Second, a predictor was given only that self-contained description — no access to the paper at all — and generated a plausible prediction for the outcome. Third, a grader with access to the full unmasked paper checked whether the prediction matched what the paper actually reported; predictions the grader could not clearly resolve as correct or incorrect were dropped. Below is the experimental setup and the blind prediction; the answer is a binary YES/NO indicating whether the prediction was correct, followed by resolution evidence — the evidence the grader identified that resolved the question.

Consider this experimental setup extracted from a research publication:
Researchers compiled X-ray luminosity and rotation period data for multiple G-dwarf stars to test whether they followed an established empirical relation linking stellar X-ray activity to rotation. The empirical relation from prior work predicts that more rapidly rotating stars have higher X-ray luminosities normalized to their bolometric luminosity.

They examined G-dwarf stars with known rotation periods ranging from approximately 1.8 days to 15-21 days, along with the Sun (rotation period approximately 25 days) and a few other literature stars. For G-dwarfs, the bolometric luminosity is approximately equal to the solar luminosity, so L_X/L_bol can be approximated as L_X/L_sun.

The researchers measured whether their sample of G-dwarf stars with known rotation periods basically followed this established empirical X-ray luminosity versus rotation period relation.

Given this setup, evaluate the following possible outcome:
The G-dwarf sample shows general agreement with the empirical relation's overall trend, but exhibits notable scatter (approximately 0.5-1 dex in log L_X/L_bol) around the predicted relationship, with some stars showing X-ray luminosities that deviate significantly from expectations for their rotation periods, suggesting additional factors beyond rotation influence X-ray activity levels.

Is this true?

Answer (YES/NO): NO